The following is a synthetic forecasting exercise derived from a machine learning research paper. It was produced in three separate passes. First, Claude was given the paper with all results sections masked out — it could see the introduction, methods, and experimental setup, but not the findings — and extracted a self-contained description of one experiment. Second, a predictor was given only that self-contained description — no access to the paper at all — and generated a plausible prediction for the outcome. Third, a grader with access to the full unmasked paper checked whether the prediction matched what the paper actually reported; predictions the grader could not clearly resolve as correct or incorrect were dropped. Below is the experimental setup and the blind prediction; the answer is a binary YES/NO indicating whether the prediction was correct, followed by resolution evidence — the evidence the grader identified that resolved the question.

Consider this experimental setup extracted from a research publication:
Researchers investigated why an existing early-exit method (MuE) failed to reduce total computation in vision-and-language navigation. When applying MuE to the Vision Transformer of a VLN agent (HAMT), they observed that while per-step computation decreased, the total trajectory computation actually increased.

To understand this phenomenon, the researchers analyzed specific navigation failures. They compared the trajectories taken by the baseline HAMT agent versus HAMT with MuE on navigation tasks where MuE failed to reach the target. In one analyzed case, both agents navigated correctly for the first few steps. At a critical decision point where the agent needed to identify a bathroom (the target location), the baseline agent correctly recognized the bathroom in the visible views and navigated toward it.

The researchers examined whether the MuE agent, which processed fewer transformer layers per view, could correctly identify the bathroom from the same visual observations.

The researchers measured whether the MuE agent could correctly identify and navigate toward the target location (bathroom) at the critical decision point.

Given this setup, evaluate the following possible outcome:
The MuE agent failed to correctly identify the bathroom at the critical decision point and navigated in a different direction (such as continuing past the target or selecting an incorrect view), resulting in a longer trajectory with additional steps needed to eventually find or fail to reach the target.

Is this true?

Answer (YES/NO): YES